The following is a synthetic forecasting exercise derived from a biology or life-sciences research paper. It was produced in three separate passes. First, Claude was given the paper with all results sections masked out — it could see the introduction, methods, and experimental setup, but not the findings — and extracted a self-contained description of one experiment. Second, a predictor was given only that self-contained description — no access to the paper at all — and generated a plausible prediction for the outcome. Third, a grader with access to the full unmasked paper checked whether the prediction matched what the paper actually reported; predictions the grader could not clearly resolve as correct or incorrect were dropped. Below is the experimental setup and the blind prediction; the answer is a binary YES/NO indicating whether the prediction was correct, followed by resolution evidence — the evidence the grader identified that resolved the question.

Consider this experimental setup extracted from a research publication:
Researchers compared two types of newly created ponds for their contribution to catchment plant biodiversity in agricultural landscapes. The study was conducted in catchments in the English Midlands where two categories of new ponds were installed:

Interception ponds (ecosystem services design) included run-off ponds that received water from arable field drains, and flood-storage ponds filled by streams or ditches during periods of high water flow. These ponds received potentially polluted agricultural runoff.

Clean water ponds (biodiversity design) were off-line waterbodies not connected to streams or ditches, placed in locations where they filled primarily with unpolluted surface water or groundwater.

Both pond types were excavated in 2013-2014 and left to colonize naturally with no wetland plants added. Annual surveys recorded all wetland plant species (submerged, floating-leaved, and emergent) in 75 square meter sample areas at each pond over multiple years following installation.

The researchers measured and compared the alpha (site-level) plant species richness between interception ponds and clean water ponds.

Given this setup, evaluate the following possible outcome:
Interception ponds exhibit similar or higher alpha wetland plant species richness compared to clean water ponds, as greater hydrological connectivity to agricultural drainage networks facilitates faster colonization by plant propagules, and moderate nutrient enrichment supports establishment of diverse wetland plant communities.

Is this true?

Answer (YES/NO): NO